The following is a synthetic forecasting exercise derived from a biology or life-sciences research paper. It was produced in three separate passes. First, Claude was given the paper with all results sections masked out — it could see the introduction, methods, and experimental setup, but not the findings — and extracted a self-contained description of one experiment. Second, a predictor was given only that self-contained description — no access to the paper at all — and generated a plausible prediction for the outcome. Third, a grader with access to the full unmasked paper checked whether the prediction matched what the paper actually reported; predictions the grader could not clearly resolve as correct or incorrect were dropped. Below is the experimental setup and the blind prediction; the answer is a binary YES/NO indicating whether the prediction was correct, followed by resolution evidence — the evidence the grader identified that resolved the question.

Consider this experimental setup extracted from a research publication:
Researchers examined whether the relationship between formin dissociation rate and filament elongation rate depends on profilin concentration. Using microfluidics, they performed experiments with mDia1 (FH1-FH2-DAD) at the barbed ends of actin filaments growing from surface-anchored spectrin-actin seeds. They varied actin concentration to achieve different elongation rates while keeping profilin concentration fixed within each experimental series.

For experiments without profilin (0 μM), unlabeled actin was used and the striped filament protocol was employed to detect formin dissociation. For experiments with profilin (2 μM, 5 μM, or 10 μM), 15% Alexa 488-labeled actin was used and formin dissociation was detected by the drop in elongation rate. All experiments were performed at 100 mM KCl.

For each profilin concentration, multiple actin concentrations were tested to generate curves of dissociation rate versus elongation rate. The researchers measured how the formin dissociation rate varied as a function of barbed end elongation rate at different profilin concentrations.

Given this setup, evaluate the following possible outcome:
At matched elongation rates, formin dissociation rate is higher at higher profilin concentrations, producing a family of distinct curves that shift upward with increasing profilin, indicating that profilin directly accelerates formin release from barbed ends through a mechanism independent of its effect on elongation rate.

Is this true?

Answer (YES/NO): NO